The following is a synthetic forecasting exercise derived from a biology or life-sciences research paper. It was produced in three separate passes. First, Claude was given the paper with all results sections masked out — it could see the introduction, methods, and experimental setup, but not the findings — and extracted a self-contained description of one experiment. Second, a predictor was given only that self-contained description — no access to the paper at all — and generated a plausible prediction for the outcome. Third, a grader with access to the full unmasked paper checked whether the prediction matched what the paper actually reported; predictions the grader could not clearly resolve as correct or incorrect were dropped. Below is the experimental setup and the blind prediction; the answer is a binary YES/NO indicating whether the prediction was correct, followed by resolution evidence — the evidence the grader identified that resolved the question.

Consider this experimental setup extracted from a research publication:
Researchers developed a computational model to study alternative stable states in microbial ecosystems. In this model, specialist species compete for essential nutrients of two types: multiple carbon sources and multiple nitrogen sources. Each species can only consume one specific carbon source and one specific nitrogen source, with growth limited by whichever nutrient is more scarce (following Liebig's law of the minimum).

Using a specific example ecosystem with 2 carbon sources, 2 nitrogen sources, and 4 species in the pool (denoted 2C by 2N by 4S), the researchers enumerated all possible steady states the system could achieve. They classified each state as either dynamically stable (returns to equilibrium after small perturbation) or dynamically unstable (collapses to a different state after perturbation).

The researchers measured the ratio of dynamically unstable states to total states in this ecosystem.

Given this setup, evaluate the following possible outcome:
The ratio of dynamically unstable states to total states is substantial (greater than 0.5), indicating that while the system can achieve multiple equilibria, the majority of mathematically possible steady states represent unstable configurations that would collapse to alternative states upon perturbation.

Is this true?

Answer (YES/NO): NO